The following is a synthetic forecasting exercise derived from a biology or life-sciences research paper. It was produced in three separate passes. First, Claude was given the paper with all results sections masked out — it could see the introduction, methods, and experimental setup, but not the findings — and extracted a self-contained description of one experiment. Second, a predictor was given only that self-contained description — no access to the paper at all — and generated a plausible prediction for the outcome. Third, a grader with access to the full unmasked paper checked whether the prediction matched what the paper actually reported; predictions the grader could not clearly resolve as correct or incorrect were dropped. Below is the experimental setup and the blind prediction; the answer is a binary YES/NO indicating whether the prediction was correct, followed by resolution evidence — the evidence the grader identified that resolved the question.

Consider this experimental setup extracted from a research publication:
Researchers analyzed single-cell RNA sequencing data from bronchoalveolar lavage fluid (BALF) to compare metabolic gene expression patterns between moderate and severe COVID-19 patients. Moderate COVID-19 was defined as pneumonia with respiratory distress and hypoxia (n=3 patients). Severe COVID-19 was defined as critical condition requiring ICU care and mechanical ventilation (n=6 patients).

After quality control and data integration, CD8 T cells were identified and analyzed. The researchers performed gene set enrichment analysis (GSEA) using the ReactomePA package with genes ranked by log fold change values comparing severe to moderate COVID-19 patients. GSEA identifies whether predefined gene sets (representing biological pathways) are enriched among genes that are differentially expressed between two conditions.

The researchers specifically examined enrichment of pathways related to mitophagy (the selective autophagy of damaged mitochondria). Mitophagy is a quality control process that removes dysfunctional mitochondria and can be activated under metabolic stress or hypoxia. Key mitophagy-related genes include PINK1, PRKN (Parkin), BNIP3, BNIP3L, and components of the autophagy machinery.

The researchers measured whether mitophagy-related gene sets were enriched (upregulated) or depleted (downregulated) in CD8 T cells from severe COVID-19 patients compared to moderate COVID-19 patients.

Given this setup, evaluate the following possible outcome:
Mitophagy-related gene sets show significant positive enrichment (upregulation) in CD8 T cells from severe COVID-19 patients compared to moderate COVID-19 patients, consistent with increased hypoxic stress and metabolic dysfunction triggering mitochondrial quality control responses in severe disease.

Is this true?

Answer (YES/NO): YES